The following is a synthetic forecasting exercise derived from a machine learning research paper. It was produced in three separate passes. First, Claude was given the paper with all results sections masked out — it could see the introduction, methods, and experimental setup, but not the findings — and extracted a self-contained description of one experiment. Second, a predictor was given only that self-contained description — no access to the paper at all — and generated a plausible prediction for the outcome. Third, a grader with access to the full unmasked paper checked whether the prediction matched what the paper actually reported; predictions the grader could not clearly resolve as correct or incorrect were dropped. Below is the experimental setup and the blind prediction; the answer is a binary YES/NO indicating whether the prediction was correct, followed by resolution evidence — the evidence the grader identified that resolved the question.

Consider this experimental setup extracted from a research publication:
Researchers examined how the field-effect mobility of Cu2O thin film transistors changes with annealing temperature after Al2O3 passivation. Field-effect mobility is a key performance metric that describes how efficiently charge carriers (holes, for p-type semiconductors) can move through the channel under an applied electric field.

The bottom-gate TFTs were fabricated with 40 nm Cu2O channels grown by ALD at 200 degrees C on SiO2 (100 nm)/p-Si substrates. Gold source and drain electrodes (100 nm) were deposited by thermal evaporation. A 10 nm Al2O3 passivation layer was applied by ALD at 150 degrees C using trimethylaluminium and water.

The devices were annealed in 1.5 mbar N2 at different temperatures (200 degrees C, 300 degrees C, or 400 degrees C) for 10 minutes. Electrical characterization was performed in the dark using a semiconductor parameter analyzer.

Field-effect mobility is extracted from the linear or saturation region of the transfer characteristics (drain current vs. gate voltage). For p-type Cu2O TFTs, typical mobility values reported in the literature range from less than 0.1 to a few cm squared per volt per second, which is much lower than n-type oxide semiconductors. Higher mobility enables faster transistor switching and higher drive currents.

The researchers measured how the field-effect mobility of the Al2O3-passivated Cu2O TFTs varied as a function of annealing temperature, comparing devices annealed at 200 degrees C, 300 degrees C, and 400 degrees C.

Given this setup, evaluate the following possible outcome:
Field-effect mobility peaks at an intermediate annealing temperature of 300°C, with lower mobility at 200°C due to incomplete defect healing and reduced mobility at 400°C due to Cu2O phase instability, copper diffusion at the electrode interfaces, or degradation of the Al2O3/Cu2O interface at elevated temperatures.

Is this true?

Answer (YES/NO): NO